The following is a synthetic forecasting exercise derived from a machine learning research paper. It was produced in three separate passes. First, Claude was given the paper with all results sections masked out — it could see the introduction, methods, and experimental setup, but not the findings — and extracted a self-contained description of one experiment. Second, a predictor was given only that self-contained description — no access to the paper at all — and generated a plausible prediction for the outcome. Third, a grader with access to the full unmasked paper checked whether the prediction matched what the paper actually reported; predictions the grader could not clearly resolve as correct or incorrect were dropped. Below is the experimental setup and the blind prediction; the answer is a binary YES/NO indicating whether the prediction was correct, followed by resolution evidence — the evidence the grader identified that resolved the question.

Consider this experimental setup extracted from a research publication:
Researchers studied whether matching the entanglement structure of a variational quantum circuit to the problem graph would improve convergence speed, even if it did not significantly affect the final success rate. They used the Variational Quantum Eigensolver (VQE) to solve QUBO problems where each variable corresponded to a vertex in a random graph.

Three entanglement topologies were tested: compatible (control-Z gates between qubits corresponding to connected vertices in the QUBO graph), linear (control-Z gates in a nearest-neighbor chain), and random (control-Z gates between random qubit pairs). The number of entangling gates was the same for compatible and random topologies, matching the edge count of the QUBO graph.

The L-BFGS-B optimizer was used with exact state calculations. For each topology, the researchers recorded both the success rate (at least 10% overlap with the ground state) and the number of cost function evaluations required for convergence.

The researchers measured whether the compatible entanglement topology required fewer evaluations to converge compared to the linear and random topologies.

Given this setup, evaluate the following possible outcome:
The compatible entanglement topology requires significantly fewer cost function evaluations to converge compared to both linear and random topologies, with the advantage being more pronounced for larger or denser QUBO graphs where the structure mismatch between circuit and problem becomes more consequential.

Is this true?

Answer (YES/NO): NO